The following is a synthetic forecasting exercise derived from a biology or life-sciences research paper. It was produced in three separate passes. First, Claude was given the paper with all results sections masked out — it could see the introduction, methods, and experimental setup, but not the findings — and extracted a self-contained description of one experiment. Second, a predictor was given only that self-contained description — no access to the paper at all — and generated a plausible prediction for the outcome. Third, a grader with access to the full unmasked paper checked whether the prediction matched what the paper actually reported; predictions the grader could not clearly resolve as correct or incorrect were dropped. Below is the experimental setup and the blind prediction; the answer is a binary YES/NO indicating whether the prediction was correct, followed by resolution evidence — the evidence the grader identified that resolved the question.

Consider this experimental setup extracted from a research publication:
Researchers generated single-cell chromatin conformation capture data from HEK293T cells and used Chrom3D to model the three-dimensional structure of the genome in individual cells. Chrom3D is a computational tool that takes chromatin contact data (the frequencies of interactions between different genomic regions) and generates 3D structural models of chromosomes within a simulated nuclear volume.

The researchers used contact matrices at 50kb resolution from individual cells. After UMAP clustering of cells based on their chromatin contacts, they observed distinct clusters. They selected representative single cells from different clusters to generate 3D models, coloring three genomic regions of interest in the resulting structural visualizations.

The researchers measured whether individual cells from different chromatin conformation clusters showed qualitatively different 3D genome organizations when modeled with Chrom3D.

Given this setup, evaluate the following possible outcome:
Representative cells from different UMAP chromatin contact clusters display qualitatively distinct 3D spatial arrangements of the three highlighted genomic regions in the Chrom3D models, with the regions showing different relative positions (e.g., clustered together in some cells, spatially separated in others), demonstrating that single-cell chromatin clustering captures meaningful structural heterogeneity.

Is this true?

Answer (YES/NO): YES